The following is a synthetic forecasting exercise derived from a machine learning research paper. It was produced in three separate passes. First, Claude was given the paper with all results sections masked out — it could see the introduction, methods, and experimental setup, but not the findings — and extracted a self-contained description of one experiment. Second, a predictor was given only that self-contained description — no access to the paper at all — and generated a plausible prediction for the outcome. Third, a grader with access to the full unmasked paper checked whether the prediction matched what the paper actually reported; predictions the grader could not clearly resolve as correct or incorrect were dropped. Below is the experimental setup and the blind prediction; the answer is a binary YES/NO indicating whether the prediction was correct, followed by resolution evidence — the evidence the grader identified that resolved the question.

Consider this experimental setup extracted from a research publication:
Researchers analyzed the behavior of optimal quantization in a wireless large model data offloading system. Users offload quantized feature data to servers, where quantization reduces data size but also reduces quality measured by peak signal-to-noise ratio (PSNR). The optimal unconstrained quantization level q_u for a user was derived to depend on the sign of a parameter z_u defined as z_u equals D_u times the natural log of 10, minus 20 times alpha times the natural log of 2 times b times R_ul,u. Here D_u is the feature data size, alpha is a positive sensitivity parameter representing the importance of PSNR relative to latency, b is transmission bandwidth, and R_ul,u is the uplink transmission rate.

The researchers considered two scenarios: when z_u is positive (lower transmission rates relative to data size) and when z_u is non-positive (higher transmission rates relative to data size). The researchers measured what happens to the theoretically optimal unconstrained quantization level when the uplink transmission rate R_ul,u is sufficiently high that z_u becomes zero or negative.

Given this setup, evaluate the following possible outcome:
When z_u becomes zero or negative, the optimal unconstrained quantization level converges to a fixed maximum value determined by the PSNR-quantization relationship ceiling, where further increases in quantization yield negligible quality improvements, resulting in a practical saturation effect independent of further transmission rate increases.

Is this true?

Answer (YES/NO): NO